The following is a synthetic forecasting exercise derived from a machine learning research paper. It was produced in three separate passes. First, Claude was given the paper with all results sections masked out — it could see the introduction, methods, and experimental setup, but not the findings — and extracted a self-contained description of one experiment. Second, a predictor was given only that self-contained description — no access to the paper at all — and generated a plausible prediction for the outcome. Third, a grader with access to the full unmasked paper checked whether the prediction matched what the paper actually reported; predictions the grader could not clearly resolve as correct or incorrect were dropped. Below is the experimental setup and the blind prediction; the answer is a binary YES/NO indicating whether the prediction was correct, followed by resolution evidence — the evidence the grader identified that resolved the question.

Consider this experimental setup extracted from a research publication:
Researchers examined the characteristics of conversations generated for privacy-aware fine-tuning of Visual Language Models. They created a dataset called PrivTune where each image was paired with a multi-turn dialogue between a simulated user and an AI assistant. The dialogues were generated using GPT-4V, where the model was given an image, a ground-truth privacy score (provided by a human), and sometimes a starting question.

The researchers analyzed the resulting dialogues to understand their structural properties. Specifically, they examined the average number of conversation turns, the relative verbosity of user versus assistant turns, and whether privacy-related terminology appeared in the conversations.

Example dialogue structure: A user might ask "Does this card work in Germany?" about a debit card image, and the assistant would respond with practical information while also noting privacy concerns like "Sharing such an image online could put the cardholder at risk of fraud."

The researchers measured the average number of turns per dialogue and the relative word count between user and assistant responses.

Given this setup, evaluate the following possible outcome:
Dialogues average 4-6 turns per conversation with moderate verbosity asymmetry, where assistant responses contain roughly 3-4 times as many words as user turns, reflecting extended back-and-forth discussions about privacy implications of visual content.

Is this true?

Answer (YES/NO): NO